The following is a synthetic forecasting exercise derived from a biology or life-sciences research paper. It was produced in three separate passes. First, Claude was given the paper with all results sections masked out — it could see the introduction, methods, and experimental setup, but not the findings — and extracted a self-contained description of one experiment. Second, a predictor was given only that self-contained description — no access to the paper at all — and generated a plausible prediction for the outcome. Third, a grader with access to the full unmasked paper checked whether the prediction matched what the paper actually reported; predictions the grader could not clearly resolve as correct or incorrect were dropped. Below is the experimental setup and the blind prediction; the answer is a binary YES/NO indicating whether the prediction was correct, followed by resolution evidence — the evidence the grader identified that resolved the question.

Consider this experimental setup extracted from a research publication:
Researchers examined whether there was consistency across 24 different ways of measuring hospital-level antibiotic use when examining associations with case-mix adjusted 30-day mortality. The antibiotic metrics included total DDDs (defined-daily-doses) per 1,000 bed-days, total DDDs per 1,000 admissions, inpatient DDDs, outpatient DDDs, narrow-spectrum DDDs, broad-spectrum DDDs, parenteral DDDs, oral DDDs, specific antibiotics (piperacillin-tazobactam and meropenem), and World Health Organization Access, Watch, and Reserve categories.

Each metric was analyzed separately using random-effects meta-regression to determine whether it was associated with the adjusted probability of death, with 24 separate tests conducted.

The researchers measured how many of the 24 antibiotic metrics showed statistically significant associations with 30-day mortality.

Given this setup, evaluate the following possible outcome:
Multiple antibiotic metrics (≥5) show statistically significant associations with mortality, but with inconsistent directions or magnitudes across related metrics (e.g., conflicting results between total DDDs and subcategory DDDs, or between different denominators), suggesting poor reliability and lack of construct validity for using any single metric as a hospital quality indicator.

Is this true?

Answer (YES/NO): NO